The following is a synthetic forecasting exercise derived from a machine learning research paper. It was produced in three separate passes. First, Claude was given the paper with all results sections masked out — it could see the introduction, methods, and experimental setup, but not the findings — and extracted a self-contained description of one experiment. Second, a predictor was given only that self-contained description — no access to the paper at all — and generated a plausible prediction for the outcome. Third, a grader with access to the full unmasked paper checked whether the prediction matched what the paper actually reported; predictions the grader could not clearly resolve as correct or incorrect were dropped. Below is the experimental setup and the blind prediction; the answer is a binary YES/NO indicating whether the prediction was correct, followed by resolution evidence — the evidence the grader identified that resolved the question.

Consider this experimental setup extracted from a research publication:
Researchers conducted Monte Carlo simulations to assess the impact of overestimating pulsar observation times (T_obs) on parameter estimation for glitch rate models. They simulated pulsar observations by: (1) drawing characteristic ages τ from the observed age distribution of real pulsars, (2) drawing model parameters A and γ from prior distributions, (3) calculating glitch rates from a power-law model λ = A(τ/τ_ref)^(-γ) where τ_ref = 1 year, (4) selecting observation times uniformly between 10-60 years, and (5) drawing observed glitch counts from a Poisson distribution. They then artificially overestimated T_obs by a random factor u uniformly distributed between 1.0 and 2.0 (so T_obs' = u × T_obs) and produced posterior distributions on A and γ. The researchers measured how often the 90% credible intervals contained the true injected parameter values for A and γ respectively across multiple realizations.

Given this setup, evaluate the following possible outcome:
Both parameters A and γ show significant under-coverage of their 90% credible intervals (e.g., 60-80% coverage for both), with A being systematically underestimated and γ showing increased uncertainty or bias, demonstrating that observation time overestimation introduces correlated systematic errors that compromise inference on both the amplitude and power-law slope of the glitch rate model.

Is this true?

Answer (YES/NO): NO